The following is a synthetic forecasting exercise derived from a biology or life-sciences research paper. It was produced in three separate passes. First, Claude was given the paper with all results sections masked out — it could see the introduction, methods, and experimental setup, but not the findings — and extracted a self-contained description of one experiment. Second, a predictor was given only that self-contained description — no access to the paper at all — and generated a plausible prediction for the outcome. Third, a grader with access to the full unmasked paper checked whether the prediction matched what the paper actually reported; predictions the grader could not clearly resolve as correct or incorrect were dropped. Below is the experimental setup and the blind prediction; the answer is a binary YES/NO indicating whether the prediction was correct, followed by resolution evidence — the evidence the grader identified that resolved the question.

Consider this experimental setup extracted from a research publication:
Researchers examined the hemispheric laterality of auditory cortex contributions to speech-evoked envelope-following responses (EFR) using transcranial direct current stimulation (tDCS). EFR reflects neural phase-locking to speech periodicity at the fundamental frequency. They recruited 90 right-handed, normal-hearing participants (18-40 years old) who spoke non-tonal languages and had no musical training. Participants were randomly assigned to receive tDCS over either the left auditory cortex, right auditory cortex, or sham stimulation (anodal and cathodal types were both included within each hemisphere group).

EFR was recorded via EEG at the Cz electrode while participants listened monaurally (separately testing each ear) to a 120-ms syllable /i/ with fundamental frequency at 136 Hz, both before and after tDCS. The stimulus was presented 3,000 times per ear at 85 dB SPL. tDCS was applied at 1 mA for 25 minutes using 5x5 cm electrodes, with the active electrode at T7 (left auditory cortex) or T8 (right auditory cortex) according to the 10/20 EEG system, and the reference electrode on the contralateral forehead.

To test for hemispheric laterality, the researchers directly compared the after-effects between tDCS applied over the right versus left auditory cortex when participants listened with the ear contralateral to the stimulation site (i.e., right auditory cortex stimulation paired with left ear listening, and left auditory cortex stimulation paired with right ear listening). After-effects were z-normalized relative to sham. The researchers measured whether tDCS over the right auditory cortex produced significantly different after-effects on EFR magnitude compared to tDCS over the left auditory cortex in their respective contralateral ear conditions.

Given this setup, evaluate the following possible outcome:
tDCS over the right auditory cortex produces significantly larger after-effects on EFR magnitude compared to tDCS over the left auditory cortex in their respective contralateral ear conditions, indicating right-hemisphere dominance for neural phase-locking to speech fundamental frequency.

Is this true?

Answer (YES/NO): YES